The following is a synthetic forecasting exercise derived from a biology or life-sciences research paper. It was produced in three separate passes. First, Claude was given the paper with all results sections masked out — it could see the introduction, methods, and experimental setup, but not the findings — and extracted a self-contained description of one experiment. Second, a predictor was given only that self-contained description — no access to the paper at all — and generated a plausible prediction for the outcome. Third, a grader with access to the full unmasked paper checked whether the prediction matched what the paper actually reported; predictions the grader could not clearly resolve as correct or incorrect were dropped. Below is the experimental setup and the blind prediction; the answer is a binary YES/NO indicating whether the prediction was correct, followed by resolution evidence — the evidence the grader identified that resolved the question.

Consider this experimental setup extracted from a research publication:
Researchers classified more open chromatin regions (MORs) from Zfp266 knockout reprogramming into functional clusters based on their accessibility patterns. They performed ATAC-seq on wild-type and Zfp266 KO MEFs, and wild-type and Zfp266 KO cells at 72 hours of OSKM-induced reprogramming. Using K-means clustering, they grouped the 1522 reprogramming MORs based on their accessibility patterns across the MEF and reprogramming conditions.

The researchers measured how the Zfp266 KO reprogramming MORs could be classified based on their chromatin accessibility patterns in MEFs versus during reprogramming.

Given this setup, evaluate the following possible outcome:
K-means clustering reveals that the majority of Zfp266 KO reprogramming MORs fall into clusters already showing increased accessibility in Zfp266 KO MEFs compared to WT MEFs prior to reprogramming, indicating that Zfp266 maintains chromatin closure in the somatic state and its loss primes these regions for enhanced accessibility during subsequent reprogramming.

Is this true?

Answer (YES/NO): NO